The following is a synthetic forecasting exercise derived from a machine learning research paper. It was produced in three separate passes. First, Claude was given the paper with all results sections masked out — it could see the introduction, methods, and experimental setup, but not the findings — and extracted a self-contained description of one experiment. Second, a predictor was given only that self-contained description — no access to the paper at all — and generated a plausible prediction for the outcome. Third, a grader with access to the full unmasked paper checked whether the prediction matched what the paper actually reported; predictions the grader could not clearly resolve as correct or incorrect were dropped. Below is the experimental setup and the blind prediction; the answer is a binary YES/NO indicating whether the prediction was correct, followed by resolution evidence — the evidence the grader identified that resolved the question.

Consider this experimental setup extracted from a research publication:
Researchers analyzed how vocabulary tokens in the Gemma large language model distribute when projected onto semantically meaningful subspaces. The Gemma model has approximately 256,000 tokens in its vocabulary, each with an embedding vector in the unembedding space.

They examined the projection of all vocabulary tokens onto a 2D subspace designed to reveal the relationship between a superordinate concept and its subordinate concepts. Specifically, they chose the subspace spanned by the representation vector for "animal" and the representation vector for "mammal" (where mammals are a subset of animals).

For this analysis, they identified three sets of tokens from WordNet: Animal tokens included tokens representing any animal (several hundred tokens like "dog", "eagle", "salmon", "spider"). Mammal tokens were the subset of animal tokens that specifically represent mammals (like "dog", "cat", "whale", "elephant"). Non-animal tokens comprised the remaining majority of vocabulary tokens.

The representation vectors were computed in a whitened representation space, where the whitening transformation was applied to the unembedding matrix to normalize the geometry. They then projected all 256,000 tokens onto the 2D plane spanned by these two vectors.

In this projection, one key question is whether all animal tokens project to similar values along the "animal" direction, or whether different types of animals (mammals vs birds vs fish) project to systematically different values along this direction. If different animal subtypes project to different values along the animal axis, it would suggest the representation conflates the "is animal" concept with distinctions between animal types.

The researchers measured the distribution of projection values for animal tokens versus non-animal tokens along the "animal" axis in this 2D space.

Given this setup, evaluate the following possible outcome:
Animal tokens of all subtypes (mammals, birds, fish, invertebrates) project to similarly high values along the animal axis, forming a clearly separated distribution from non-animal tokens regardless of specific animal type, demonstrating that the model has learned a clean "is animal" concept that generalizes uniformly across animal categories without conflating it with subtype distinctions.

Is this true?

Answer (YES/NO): YES